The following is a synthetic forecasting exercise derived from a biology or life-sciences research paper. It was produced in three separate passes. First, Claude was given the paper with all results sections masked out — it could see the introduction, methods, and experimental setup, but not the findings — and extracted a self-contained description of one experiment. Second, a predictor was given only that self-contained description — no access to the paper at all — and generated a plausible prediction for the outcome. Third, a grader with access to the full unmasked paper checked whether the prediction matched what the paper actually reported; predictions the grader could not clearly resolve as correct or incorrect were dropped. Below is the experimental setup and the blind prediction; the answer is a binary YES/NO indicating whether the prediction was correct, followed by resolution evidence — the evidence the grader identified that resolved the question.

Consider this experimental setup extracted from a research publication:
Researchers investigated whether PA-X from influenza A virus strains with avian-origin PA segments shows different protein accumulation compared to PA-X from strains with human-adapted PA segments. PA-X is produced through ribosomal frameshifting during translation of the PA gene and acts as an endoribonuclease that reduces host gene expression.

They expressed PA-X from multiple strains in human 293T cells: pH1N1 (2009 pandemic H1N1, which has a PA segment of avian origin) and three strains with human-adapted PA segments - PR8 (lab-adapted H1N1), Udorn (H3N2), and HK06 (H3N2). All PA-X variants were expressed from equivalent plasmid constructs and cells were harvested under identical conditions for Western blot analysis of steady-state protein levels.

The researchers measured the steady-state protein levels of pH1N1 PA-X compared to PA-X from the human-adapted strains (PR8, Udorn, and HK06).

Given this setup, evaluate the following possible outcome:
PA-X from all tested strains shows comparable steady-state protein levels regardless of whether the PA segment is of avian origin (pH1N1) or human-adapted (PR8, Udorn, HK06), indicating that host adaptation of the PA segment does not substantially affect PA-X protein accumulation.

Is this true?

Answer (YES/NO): NO